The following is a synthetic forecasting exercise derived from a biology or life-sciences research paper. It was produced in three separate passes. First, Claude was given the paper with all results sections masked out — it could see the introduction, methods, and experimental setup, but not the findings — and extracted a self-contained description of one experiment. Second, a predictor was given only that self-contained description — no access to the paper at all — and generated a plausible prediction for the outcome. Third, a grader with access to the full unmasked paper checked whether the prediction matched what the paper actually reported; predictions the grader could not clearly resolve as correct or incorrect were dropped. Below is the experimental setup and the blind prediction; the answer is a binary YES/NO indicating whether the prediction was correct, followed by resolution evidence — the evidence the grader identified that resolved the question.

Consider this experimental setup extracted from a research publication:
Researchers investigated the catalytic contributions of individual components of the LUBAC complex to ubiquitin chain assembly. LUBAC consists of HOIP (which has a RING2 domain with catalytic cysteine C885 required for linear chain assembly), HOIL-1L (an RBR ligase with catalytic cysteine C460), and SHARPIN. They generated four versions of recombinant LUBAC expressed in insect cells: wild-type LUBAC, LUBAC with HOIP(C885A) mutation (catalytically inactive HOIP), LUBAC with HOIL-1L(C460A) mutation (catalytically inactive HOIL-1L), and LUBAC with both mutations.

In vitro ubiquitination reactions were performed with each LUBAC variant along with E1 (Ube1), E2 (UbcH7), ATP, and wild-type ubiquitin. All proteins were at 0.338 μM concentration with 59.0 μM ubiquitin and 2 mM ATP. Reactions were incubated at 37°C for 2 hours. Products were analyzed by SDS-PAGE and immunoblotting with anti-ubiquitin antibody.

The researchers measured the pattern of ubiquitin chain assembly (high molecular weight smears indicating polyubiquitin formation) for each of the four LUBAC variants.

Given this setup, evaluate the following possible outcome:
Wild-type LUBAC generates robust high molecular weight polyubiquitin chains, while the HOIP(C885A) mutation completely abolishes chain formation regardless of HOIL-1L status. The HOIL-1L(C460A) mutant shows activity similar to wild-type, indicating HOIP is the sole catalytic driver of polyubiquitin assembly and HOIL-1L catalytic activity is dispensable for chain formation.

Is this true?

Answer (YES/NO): NO